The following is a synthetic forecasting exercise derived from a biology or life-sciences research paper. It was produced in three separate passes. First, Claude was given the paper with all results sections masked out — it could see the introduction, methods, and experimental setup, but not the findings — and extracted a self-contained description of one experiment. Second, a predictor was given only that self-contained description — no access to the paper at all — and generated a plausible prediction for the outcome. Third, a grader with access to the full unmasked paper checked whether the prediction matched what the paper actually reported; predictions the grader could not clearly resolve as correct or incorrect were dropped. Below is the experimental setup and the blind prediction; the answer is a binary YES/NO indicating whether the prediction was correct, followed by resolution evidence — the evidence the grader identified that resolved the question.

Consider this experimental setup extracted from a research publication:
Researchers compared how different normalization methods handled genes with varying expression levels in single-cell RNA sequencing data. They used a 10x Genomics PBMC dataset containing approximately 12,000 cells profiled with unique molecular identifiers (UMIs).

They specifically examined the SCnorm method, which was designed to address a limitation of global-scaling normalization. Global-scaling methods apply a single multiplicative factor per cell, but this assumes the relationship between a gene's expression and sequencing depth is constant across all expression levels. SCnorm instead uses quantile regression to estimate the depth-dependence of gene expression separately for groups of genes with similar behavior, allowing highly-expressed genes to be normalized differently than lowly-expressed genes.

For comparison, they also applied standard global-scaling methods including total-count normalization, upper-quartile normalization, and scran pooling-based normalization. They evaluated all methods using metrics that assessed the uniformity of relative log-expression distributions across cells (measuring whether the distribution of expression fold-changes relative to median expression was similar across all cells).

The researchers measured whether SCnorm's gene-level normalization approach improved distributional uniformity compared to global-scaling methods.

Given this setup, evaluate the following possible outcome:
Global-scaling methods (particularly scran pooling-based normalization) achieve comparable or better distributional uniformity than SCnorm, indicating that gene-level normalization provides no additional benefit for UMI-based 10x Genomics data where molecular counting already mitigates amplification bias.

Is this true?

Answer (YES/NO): NO